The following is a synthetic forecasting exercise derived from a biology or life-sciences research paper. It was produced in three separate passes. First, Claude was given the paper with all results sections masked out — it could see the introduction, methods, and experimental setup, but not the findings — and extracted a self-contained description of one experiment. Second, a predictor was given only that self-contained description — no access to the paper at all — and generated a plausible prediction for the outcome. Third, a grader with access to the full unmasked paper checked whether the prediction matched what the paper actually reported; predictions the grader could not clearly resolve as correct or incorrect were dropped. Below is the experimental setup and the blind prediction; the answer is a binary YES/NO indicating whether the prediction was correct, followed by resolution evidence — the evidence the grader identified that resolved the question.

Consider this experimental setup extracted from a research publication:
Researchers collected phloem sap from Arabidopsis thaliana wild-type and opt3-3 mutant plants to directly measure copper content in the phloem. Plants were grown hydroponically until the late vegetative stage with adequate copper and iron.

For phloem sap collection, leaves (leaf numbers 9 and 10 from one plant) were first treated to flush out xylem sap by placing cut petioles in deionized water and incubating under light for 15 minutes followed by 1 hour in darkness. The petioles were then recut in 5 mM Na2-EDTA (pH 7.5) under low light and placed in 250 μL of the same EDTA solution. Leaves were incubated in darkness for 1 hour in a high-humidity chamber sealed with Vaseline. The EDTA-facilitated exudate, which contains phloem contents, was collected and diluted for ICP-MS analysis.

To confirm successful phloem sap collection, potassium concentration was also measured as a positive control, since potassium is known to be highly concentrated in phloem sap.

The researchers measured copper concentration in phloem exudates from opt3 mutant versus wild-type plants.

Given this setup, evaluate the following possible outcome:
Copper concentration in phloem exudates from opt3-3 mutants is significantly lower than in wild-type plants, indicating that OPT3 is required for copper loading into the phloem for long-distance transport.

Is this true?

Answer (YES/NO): YES